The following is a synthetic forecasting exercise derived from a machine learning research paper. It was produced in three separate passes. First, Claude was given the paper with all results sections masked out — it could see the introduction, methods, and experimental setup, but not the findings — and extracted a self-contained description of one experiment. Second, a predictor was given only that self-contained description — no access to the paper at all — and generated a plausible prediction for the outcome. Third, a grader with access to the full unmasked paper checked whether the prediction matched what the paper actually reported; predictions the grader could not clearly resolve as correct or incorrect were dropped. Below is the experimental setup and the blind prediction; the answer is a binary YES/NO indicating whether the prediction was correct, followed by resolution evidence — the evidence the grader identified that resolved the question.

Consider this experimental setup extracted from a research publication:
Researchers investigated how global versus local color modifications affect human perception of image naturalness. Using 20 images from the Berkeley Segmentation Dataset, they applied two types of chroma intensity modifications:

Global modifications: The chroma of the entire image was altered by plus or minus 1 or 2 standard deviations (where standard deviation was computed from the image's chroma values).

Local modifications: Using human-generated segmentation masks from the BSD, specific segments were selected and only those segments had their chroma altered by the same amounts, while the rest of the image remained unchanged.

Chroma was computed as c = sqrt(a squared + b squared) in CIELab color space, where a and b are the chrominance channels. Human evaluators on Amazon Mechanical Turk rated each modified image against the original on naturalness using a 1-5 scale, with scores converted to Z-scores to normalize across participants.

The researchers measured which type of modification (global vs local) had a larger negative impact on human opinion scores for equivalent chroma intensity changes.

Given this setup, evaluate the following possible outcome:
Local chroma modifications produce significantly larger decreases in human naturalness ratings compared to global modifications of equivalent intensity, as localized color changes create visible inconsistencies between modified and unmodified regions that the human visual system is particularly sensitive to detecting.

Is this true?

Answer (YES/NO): NO